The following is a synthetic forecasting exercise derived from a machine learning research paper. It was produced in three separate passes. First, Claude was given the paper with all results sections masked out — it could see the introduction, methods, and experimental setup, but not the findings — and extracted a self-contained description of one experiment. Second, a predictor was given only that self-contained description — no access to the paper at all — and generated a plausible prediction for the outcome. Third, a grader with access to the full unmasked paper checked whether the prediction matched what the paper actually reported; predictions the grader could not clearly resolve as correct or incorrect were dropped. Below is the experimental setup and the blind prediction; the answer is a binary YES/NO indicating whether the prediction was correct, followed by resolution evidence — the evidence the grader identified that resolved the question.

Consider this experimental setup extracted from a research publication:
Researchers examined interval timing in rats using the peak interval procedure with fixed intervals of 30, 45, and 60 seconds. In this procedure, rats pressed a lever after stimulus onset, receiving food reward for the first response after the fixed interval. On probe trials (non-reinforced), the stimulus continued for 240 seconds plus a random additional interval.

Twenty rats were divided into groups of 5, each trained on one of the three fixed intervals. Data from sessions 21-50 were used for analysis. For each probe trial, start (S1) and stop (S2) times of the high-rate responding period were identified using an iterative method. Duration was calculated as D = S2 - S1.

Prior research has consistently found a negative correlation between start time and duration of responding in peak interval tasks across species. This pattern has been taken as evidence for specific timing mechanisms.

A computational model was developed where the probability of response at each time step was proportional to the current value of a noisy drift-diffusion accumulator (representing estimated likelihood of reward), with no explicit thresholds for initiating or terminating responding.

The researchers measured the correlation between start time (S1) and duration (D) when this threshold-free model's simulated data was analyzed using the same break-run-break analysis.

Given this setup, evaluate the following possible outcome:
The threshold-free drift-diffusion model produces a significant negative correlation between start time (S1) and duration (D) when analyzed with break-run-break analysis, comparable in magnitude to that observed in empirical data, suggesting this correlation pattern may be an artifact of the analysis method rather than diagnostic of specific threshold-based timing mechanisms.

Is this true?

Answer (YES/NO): YES